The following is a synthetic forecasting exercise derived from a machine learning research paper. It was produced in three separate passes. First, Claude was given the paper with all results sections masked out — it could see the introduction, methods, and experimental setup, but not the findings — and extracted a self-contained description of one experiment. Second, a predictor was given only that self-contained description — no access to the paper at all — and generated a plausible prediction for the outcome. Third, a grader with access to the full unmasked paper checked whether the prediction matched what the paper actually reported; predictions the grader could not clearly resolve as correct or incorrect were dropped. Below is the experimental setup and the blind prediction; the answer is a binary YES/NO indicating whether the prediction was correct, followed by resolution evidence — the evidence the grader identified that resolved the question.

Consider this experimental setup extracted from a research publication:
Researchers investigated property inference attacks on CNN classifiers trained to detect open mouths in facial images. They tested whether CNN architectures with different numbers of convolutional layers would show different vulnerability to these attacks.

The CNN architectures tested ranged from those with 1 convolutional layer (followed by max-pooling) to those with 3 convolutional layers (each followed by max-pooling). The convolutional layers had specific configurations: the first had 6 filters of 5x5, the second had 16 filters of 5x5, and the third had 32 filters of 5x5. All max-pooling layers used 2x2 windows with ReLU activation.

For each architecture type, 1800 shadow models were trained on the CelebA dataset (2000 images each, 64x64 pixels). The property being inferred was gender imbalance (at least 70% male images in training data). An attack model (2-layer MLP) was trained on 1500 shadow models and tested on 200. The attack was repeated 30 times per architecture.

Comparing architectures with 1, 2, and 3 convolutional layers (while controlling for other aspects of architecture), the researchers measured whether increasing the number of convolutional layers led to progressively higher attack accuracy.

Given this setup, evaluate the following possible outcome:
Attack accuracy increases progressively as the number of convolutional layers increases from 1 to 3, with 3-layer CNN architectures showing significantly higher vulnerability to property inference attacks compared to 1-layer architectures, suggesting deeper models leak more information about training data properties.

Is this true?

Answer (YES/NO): NO